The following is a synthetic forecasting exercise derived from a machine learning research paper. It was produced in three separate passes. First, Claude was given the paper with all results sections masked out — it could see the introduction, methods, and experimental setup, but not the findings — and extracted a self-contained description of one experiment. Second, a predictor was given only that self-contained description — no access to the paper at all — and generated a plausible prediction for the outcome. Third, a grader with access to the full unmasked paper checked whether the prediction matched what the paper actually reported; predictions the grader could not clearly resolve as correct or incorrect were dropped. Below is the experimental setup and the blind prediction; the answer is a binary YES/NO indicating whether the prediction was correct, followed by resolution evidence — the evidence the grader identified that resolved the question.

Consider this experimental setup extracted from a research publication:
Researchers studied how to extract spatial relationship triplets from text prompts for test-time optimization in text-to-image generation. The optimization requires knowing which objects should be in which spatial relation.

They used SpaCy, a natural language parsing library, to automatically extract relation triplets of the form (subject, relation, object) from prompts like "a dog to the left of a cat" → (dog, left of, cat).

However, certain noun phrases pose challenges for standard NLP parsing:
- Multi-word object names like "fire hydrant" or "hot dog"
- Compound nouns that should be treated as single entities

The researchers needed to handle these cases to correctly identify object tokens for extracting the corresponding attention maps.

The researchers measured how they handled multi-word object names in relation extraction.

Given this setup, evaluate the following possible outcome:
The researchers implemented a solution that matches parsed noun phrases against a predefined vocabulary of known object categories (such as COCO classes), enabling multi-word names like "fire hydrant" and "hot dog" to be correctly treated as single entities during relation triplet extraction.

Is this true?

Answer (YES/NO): NO